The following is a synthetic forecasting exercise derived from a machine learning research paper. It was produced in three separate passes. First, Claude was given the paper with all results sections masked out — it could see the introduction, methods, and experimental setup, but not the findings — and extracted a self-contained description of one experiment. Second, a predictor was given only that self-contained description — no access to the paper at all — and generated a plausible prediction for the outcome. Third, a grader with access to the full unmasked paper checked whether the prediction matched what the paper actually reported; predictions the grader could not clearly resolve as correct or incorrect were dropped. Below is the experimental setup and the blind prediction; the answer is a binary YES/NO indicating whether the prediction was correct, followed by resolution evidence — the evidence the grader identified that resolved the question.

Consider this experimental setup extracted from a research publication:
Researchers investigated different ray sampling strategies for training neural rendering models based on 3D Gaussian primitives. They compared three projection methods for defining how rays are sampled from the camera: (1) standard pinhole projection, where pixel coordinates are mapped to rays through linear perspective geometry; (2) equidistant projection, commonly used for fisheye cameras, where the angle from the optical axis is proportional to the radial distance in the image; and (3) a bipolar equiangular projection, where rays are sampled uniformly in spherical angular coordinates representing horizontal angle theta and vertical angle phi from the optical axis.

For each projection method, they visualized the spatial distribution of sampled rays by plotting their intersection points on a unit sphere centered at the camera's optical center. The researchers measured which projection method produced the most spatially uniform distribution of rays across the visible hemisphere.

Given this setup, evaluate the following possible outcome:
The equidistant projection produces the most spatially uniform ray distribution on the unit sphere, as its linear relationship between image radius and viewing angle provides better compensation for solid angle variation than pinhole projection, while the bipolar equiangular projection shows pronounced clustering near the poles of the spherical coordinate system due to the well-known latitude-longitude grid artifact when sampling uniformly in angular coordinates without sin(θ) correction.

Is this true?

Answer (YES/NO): NO